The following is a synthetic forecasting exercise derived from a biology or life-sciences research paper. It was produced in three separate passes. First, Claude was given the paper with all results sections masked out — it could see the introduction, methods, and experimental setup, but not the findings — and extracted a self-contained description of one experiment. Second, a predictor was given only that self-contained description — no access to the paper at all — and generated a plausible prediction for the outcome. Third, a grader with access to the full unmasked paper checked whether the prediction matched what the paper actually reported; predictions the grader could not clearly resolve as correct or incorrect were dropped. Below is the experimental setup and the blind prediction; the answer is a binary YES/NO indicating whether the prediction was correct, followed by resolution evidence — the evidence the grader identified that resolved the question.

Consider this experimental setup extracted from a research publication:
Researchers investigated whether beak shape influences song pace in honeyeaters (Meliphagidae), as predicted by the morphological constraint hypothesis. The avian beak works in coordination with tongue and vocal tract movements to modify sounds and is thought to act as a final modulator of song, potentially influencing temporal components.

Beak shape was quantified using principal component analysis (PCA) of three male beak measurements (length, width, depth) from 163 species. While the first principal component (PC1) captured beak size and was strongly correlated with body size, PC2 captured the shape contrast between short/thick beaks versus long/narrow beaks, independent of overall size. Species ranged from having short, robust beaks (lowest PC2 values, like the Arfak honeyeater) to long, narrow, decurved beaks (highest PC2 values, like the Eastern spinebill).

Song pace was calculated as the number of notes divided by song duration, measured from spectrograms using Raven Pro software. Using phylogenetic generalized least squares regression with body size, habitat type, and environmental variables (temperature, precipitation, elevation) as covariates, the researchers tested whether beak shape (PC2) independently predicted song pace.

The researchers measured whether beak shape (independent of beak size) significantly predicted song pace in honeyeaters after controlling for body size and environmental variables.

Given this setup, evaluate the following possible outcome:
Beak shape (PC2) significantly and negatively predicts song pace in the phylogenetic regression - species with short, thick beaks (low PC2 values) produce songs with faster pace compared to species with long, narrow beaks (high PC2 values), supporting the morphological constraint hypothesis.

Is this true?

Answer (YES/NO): NO